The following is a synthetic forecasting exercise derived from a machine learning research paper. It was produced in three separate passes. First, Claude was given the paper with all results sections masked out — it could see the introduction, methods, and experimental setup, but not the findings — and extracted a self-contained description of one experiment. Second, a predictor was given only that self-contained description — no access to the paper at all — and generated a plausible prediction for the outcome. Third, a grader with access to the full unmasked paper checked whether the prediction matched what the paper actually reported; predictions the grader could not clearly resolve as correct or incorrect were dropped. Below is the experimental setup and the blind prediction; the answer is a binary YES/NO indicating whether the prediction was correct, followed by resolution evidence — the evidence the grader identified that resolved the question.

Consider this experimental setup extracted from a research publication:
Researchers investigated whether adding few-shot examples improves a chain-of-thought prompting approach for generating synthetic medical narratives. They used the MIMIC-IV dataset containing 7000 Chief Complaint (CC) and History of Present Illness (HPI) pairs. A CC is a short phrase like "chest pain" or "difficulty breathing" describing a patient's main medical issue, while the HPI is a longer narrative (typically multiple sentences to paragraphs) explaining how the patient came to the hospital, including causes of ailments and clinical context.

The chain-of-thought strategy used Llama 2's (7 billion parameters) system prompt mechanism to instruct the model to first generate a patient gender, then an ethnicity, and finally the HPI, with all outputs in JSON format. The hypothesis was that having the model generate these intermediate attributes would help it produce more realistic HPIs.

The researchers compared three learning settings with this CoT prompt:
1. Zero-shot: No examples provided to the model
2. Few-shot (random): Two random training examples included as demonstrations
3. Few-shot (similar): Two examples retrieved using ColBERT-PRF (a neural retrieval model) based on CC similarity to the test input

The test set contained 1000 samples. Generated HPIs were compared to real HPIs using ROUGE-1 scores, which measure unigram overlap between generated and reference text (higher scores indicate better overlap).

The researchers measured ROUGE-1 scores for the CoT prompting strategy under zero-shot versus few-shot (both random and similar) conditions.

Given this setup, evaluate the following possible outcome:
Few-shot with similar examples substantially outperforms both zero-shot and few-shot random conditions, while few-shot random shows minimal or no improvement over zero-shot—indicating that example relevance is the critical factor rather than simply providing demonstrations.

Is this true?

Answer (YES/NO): NO